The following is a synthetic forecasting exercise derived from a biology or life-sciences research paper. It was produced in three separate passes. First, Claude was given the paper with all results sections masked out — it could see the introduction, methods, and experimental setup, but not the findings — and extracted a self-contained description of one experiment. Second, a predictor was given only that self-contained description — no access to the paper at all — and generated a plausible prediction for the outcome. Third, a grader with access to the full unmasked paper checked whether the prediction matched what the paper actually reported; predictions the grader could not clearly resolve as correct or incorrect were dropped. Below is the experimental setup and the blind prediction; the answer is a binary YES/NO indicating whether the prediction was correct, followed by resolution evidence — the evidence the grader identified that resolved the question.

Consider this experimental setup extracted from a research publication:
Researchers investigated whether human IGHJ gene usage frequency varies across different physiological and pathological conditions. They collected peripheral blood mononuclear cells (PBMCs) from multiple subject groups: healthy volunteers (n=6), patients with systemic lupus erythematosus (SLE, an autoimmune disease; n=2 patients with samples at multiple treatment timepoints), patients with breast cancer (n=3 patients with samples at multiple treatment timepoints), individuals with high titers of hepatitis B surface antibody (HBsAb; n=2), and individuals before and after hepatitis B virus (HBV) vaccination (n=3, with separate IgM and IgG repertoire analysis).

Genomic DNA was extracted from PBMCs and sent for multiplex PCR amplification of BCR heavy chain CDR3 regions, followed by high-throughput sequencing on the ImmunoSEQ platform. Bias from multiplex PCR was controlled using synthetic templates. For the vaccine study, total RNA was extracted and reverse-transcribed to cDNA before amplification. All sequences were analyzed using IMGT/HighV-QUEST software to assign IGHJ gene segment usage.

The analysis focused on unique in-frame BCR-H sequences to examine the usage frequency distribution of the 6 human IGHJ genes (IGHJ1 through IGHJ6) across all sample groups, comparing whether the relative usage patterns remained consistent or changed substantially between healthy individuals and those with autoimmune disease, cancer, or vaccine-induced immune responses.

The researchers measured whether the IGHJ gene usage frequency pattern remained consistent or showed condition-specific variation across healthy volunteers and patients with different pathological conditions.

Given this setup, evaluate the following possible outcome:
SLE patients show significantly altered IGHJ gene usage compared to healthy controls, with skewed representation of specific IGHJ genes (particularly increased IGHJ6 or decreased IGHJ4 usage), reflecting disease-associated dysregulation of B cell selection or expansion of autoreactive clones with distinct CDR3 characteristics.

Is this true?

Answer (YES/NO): NO